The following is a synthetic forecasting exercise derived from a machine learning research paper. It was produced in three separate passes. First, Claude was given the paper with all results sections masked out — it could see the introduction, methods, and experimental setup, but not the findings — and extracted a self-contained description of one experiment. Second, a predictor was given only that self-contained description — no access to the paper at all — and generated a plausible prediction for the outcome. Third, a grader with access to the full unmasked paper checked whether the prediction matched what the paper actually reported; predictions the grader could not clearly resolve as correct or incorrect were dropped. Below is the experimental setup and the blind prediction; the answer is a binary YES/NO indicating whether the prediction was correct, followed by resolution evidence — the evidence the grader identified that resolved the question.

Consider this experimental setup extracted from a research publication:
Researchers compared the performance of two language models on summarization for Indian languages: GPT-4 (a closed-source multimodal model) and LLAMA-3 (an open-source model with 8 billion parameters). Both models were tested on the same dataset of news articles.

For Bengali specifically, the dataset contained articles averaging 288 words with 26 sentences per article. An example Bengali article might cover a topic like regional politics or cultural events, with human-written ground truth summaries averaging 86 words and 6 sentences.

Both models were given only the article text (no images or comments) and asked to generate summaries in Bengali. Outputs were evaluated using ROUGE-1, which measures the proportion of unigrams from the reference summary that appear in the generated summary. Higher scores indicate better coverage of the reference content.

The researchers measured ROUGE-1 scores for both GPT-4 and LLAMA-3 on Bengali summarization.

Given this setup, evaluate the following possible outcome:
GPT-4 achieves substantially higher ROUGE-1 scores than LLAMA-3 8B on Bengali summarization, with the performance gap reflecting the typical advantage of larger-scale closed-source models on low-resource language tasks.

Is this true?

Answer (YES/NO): YES